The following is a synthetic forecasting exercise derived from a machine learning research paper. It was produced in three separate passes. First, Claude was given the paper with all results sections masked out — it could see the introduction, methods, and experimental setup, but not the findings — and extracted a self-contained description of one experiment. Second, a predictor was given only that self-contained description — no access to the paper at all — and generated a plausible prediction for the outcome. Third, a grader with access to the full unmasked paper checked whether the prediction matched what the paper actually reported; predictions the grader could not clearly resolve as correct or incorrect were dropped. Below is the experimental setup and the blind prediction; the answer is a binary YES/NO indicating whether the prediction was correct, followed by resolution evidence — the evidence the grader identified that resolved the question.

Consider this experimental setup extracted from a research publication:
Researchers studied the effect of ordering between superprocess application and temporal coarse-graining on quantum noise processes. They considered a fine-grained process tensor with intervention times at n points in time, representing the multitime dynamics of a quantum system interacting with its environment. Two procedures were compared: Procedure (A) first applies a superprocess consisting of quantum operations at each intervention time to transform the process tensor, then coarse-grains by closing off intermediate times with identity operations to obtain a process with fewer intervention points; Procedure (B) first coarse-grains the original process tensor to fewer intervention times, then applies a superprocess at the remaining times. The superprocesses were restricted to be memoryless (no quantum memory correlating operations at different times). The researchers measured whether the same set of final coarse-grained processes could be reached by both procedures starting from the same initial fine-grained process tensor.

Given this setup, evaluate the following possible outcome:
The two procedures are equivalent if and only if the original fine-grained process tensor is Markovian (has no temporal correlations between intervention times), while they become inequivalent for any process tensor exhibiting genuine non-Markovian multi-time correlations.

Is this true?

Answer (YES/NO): NO